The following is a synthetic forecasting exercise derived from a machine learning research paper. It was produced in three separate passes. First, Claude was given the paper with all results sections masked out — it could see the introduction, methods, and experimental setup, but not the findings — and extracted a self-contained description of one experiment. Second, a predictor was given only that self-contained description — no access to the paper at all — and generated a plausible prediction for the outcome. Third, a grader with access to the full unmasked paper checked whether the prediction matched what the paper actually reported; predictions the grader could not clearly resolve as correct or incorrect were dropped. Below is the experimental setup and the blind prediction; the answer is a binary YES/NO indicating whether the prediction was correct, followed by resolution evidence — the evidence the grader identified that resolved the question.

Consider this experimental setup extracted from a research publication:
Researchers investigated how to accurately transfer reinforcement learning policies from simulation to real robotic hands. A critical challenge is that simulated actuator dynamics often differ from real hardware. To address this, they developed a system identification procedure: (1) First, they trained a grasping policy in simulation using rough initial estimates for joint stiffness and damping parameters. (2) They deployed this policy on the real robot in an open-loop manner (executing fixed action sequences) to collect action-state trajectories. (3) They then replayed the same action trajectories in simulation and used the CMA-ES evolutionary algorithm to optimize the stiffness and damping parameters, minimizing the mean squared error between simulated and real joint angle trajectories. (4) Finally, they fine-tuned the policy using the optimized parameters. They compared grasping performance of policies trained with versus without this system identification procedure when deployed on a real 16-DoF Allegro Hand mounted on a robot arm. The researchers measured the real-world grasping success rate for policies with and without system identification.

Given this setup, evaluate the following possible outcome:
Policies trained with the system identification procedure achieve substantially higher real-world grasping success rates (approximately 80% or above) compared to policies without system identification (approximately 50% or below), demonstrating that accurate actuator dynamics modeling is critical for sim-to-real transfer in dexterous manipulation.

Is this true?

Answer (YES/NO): NO